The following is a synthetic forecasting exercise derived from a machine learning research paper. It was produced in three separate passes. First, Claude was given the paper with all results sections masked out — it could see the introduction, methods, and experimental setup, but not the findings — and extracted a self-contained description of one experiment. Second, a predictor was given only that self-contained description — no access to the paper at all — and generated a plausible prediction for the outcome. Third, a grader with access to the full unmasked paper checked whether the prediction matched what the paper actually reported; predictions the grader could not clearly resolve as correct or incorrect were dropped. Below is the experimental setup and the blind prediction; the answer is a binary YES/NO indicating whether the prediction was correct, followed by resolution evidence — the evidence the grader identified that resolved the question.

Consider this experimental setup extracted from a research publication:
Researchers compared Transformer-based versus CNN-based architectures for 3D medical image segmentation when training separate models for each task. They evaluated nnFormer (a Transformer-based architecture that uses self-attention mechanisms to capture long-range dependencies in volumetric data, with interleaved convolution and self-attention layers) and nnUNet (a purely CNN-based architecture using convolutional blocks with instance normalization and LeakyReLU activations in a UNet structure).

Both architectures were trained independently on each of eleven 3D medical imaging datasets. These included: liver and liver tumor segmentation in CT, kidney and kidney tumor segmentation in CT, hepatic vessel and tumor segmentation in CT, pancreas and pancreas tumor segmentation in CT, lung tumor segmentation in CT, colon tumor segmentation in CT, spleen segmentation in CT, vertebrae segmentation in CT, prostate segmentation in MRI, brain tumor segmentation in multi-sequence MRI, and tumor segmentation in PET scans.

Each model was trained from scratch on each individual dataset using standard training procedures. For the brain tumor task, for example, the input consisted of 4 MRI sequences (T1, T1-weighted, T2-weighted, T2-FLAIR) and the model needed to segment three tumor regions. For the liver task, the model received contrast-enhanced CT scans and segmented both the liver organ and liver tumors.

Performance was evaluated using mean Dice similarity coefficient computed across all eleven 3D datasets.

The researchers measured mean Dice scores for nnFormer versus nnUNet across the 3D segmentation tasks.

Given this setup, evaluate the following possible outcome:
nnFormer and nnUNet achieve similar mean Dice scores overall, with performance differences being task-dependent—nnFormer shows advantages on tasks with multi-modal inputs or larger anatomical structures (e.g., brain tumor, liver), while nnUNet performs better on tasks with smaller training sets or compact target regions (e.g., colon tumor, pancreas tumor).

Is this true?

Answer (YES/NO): NO